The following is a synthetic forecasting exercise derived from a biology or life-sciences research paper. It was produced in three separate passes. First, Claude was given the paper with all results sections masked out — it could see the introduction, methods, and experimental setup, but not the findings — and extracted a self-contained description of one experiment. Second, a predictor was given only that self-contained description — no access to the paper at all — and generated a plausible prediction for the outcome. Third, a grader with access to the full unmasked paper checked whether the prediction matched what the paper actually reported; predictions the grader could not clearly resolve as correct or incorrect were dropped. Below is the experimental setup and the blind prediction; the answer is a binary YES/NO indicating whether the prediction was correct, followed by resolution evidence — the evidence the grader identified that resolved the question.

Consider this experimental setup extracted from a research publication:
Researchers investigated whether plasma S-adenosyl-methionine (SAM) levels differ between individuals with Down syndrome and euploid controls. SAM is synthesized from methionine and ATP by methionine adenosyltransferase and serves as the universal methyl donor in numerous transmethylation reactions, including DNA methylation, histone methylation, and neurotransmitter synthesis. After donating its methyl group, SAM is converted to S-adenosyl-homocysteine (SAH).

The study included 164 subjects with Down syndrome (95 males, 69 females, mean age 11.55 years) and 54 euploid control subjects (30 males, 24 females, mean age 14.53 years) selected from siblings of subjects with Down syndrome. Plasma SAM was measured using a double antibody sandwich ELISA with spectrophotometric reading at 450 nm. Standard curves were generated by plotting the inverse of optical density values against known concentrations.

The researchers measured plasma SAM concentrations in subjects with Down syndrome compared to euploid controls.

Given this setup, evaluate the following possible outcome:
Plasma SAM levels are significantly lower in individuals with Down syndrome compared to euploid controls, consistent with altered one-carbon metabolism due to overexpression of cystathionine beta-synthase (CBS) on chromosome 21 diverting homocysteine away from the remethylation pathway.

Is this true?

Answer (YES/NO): NO